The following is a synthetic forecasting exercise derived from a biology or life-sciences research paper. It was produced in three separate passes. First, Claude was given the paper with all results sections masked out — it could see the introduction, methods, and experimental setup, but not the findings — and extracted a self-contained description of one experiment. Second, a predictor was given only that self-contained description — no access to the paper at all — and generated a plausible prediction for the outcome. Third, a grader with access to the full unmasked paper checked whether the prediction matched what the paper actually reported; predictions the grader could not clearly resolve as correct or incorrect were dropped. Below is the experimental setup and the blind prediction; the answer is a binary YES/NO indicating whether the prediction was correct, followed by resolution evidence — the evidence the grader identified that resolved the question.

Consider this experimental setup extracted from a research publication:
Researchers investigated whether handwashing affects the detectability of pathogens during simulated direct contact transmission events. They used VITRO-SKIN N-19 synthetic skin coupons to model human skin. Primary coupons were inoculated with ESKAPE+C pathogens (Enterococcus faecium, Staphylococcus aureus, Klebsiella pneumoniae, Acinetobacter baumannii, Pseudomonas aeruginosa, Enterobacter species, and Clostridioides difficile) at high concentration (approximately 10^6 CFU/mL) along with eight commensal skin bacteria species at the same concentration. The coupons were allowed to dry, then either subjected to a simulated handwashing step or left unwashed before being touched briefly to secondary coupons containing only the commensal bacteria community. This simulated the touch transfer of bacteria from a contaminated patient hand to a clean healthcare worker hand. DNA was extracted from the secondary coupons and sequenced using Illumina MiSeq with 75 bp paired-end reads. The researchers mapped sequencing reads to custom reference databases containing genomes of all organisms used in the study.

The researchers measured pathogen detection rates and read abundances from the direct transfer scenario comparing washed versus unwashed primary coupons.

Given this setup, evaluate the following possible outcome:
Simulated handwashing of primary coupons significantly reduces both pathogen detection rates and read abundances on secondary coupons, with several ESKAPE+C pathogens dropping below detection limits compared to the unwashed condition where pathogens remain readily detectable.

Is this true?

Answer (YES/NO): NO